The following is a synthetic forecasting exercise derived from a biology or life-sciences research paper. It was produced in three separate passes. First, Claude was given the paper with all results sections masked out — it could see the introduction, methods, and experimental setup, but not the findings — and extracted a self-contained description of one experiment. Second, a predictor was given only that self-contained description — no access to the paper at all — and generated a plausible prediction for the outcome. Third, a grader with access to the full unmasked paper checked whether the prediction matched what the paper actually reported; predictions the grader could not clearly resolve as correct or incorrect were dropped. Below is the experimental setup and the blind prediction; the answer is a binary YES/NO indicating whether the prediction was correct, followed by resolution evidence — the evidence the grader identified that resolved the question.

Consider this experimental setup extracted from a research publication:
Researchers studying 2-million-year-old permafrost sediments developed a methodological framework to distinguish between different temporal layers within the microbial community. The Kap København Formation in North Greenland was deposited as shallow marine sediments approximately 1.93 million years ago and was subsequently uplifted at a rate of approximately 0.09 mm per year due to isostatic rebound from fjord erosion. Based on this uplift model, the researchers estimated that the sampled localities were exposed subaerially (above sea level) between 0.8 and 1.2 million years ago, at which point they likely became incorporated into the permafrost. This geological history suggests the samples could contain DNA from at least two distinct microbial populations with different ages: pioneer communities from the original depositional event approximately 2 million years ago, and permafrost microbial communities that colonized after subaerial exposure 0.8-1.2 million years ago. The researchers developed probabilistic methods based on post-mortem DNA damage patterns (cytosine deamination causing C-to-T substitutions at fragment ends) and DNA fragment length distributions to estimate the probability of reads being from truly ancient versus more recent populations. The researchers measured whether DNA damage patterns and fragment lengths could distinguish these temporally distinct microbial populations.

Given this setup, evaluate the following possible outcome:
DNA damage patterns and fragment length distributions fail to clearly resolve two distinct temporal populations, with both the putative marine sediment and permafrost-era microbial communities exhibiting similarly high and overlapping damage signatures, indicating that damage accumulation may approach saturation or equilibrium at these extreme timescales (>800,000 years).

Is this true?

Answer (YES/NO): NO